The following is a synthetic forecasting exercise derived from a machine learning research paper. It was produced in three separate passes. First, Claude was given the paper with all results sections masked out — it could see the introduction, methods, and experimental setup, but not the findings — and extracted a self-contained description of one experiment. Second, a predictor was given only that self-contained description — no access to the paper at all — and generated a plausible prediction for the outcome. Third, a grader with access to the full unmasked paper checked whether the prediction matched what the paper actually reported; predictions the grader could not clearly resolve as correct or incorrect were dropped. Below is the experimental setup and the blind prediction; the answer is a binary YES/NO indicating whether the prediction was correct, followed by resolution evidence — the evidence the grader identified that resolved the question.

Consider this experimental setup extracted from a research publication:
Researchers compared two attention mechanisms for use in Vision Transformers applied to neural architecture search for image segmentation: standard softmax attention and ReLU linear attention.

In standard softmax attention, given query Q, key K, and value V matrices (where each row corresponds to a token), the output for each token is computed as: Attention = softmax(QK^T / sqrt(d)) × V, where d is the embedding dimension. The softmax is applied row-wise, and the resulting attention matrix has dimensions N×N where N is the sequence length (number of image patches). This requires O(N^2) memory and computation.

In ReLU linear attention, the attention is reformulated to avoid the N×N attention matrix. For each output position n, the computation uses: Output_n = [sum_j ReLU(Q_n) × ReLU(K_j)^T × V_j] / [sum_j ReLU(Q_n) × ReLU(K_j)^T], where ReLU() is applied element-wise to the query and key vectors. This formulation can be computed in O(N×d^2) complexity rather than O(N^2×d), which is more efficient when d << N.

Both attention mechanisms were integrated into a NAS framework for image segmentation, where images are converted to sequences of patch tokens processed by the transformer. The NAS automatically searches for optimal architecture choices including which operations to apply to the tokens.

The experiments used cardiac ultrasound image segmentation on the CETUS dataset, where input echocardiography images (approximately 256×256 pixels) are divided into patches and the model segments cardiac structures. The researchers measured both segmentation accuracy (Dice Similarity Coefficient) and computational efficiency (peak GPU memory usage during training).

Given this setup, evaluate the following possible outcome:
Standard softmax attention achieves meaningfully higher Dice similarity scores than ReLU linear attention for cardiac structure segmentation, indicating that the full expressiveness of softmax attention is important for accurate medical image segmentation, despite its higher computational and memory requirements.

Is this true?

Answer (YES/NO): NO